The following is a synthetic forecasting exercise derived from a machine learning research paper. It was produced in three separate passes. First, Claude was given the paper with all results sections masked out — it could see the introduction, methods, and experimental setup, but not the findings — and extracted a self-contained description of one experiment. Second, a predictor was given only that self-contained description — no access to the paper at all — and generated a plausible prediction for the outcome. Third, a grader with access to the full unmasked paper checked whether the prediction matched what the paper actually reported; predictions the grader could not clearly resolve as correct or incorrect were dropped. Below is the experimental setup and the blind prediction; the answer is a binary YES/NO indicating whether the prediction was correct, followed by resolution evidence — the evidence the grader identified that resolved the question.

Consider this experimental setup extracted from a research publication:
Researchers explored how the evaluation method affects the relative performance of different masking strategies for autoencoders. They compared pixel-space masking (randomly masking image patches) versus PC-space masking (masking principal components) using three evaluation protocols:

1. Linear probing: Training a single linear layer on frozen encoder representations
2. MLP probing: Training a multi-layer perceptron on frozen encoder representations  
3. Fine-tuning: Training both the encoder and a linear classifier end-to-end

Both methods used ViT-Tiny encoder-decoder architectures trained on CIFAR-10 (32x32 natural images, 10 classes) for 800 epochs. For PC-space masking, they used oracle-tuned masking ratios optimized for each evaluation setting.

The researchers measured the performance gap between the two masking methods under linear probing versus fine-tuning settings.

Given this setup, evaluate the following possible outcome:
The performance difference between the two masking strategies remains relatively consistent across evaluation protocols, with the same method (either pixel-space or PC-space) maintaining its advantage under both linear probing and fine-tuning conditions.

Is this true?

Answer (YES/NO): NO